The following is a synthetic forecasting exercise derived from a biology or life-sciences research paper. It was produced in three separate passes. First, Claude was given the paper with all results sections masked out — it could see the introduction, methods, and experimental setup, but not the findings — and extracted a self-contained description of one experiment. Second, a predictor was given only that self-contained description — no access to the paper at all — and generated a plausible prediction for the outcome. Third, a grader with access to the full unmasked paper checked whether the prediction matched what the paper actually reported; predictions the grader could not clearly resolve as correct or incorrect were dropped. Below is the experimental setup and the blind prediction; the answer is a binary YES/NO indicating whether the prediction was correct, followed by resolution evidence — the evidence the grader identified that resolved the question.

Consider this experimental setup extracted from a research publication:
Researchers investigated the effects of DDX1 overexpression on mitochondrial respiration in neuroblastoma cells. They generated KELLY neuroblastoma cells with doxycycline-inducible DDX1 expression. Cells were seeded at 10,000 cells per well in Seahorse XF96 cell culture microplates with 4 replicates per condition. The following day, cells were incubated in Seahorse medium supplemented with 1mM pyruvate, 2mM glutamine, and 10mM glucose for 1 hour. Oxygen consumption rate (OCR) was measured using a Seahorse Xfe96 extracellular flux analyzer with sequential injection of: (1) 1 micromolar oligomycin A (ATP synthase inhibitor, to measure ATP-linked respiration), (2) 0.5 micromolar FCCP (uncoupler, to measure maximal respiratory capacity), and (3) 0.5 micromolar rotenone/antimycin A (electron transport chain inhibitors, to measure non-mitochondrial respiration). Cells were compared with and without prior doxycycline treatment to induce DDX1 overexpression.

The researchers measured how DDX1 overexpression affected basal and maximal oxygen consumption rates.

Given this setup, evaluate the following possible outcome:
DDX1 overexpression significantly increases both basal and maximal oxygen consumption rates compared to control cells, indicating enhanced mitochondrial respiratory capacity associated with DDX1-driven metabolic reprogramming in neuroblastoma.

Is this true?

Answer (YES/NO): NO